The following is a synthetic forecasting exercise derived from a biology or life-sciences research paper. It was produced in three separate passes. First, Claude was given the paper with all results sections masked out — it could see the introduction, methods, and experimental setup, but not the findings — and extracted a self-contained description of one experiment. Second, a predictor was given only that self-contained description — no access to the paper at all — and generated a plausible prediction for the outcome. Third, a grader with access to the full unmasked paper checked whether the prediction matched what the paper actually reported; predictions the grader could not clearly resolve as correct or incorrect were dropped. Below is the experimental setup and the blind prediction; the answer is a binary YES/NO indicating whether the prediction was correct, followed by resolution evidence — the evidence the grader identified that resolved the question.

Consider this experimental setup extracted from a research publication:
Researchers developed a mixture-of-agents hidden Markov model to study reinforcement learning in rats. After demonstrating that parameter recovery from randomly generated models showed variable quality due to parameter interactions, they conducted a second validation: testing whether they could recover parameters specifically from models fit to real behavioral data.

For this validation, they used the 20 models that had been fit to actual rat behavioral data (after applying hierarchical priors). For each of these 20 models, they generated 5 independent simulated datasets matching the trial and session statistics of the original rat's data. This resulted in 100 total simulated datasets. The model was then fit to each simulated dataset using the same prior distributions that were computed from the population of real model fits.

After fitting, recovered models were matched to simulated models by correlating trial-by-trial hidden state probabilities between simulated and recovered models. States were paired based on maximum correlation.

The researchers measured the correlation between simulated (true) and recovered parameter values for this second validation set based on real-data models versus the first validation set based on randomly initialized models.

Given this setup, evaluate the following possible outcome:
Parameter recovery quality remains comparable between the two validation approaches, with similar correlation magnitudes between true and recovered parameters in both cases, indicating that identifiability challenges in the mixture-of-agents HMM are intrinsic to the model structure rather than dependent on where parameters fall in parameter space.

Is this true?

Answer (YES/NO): NO